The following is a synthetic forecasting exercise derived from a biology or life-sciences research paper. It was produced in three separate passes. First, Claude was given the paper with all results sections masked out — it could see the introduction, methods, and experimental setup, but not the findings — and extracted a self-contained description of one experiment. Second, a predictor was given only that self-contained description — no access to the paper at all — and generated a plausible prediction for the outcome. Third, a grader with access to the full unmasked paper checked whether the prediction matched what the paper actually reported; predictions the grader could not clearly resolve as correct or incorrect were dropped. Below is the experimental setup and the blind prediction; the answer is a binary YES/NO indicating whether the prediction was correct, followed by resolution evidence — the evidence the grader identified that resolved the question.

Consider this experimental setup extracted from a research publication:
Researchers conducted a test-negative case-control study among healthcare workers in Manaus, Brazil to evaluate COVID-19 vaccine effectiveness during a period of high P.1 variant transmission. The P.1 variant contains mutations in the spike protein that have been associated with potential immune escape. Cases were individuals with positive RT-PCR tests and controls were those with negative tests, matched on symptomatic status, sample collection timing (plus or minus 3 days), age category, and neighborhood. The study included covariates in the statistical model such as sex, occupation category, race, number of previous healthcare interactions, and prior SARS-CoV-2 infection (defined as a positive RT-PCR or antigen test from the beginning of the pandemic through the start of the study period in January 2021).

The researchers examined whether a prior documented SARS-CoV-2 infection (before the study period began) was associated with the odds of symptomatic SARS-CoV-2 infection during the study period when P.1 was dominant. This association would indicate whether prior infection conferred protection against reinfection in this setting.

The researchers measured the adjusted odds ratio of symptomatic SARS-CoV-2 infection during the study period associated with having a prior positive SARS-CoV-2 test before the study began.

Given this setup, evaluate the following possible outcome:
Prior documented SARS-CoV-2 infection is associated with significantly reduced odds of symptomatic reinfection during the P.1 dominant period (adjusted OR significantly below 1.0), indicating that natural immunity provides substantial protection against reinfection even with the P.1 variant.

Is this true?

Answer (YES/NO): YES